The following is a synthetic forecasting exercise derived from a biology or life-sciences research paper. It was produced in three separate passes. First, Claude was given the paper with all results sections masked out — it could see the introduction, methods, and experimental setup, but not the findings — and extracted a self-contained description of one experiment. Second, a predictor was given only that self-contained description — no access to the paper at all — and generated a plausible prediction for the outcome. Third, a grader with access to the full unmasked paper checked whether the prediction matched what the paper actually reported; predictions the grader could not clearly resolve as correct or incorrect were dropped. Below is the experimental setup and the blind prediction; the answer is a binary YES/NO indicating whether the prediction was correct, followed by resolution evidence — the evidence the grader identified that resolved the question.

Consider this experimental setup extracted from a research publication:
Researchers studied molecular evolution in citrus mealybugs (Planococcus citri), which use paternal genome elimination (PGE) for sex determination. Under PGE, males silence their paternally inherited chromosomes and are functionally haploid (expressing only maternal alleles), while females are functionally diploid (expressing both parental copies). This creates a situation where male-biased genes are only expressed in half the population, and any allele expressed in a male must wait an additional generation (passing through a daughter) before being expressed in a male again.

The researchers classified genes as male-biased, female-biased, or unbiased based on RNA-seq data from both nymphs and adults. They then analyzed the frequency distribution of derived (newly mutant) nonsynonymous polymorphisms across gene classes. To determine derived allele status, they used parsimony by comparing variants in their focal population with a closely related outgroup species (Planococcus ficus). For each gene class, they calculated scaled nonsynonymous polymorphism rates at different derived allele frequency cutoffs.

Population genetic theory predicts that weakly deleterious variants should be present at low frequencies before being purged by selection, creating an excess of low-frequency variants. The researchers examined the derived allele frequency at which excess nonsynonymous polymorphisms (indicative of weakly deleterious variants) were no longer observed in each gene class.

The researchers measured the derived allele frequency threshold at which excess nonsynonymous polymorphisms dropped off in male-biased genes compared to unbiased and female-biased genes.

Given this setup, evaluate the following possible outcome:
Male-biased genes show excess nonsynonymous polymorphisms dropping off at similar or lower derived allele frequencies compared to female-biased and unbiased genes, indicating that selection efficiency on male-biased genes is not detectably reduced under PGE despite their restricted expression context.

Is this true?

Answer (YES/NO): NO